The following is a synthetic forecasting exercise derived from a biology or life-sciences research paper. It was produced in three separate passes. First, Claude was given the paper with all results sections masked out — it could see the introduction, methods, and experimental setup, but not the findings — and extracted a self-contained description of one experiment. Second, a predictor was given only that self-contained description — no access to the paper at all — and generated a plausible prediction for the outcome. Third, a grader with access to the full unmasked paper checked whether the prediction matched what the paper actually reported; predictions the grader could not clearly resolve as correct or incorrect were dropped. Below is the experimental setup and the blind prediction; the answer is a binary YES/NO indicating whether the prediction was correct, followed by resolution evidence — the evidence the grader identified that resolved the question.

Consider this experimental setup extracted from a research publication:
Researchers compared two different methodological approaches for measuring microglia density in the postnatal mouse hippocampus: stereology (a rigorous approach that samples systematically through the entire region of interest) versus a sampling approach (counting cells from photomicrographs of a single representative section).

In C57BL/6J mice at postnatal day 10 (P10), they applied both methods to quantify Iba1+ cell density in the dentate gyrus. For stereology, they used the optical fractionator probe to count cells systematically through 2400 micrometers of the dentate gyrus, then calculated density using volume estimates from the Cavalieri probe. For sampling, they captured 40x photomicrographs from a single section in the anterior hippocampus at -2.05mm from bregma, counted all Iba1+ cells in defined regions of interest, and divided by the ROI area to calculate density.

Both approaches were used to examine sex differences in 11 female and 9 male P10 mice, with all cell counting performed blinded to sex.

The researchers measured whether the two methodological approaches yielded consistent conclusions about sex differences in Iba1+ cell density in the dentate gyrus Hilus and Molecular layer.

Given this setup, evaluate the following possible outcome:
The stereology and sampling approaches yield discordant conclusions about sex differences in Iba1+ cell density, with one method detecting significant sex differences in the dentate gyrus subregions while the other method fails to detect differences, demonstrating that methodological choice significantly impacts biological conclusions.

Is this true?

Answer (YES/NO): NO